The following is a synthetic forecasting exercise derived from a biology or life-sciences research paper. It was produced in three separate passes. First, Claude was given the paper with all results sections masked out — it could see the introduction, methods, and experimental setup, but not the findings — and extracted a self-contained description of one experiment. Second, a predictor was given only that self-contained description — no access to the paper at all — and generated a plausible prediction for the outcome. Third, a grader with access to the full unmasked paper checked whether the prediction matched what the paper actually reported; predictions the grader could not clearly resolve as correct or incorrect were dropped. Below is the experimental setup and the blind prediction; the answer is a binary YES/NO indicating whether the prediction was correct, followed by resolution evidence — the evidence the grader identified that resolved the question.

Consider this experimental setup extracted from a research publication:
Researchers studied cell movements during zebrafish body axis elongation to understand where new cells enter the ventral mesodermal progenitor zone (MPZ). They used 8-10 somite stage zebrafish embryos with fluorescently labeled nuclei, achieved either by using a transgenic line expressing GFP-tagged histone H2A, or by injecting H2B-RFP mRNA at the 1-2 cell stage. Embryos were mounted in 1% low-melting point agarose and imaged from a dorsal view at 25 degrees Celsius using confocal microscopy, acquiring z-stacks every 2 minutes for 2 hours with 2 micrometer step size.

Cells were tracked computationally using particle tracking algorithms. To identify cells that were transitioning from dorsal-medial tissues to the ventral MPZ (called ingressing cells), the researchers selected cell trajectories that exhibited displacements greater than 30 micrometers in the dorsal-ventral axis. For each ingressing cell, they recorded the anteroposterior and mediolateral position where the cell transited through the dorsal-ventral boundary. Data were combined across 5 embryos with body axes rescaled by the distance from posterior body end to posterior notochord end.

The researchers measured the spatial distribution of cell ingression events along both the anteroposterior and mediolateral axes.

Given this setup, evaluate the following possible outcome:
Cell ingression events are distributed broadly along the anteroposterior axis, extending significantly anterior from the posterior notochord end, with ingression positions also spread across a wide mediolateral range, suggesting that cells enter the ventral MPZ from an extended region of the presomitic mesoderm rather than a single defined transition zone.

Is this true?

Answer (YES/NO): NO